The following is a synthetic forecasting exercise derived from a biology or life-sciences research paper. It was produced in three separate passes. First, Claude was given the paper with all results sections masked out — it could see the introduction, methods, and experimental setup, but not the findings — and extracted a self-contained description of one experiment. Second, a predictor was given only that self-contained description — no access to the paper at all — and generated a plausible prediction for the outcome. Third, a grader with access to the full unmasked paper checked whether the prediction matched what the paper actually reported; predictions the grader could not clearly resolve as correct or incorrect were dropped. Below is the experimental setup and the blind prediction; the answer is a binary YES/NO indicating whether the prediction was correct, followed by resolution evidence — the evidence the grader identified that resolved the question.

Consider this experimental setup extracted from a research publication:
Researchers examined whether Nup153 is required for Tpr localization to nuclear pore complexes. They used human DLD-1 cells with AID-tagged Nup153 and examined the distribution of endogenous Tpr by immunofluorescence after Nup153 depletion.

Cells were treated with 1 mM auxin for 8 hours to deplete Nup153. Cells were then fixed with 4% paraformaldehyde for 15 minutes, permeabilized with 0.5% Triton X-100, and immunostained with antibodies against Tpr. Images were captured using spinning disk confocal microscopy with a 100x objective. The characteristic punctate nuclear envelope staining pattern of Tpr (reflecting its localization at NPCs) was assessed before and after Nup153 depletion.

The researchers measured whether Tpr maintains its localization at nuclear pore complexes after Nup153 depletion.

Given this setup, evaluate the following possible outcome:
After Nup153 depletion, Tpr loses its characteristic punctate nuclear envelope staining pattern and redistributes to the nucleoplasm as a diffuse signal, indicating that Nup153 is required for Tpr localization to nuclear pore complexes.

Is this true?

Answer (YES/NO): NO